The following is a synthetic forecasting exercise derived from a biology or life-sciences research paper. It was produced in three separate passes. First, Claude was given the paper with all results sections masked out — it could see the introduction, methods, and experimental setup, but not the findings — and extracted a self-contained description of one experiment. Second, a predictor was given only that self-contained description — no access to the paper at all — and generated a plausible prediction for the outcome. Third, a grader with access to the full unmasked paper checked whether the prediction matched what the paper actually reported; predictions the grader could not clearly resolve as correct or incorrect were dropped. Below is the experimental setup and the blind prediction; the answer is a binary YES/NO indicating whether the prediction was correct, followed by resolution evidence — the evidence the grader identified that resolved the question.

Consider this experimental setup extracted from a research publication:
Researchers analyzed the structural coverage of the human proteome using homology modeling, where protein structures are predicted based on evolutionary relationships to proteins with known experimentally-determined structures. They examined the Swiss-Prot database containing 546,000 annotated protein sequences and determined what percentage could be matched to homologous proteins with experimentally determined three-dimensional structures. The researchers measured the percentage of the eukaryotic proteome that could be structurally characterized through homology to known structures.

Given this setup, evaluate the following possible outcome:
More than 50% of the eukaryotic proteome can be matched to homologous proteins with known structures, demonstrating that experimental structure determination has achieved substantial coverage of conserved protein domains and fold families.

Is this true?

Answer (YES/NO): YES